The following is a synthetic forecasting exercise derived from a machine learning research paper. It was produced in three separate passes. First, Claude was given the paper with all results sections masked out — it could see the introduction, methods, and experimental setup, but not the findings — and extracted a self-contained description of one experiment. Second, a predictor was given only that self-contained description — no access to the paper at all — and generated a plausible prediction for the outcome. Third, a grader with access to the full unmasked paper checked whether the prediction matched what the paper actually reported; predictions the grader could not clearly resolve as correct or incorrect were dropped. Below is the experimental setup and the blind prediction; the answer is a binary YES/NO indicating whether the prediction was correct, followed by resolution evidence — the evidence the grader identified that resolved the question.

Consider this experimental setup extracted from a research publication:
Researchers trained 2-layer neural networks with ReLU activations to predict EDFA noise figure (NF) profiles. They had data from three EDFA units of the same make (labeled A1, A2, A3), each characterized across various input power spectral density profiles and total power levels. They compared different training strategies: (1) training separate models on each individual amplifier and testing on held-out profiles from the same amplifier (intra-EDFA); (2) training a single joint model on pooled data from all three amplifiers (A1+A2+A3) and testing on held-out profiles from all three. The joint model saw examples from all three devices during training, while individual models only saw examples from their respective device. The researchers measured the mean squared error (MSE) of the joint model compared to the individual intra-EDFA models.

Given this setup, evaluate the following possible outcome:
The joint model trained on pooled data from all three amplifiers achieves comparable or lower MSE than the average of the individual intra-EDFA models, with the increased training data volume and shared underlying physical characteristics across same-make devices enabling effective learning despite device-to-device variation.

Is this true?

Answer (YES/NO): YES